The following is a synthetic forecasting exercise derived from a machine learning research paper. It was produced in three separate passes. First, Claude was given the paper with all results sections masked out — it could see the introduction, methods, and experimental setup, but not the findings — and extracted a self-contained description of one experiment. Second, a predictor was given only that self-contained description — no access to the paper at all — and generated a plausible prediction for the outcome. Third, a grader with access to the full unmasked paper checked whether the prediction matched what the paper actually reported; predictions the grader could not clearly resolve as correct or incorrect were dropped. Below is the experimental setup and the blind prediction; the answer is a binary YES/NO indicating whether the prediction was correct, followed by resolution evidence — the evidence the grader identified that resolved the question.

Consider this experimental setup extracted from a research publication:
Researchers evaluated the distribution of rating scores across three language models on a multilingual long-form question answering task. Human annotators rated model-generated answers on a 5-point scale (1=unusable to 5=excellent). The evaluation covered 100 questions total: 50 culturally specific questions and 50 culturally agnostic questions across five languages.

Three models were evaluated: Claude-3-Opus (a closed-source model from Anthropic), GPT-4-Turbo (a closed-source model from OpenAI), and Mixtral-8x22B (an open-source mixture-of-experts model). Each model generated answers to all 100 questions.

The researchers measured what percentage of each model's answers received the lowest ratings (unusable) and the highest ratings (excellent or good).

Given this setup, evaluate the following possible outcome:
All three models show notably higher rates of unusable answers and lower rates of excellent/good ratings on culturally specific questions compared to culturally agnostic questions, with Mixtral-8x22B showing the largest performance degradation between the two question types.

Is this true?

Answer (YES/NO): NO